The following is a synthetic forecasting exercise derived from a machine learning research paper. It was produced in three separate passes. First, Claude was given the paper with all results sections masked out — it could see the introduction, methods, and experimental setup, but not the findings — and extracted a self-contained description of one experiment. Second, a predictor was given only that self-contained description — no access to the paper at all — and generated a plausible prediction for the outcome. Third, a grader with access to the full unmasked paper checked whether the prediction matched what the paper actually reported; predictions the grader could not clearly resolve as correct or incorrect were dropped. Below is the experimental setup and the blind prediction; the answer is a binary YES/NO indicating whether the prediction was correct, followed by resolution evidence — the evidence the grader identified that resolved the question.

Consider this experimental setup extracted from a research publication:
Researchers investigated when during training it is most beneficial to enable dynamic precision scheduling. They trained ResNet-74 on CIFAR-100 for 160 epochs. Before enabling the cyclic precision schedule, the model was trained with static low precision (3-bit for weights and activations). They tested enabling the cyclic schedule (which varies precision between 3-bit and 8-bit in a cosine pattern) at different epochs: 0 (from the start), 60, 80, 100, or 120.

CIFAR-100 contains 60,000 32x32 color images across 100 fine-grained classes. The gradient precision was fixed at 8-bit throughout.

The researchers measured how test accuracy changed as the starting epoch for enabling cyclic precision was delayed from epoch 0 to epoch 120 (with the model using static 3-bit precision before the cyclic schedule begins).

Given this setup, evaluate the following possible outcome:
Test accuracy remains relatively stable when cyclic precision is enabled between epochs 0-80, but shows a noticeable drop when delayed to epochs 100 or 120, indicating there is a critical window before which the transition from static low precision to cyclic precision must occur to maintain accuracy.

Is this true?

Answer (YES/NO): NO